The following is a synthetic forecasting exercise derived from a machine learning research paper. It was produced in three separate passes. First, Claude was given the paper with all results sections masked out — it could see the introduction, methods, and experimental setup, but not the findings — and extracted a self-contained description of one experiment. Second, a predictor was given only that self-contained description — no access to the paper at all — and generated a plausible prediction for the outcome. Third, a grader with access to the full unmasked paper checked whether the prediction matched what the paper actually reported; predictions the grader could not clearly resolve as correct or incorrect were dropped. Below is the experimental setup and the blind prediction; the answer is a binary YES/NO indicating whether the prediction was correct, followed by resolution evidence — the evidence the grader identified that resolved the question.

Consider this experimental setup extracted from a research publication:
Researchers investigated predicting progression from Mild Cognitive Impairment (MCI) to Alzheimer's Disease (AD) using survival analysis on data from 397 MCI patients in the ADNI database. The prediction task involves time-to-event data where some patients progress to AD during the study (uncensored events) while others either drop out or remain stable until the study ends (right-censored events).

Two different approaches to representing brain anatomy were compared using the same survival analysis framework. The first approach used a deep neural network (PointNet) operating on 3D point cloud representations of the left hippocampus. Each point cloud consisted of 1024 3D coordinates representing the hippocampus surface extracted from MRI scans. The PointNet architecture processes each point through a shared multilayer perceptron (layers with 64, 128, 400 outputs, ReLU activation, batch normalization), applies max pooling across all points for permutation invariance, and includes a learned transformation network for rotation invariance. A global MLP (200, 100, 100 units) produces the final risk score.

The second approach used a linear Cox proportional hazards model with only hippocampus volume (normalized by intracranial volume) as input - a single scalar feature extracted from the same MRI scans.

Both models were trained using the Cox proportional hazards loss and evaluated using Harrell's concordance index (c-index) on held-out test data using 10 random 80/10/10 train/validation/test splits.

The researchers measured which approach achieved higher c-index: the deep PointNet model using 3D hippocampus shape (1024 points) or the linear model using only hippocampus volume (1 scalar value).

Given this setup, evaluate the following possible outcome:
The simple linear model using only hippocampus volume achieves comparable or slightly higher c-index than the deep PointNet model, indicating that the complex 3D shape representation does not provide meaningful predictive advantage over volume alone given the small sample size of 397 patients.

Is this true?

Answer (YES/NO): NO